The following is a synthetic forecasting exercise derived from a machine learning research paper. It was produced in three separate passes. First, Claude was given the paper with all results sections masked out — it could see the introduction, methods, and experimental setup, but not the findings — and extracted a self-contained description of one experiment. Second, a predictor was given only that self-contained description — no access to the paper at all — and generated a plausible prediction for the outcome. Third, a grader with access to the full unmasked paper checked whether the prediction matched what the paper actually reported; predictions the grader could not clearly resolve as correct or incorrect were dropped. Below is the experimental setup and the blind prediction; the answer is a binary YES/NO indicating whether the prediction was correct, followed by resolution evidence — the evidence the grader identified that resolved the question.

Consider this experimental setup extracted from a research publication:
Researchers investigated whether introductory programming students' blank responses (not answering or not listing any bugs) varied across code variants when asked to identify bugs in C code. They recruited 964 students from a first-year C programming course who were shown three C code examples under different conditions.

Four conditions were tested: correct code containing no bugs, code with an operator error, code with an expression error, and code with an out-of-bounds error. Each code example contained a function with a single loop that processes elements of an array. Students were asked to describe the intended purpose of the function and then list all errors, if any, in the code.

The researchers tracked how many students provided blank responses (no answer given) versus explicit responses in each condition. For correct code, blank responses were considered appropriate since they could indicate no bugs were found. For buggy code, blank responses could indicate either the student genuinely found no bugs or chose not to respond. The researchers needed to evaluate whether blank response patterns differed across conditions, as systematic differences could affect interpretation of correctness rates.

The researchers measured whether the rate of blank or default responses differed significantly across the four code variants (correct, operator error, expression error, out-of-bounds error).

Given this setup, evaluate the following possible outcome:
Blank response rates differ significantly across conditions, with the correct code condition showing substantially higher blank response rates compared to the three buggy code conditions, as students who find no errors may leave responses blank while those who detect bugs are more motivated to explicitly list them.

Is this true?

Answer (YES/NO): NO